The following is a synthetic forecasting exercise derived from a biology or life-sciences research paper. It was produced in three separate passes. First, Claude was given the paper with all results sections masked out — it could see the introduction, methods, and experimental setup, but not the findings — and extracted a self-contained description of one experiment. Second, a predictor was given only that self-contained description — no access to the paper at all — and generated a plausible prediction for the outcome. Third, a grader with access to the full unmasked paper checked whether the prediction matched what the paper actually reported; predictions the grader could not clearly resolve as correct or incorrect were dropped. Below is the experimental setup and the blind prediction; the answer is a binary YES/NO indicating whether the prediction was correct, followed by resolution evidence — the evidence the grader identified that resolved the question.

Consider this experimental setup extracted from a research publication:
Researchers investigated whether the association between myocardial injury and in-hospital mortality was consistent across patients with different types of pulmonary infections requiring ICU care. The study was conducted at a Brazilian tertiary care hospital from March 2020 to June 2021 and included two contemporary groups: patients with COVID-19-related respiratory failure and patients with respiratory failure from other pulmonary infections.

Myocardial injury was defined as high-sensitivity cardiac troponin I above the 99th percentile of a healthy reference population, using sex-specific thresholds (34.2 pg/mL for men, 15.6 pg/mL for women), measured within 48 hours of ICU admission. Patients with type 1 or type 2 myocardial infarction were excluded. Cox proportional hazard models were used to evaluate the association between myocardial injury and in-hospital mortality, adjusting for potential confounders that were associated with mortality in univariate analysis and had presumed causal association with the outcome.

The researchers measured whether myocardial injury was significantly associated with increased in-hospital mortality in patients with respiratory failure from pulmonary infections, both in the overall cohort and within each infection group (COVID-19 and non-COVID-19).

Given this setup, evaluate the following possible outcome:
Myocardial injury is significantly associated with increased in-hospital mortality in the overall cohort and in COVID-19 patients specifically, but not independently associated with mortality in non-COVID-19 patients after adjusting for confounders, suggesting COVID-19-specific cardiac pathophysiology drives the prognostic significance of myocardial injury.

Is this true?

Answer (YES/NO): NO